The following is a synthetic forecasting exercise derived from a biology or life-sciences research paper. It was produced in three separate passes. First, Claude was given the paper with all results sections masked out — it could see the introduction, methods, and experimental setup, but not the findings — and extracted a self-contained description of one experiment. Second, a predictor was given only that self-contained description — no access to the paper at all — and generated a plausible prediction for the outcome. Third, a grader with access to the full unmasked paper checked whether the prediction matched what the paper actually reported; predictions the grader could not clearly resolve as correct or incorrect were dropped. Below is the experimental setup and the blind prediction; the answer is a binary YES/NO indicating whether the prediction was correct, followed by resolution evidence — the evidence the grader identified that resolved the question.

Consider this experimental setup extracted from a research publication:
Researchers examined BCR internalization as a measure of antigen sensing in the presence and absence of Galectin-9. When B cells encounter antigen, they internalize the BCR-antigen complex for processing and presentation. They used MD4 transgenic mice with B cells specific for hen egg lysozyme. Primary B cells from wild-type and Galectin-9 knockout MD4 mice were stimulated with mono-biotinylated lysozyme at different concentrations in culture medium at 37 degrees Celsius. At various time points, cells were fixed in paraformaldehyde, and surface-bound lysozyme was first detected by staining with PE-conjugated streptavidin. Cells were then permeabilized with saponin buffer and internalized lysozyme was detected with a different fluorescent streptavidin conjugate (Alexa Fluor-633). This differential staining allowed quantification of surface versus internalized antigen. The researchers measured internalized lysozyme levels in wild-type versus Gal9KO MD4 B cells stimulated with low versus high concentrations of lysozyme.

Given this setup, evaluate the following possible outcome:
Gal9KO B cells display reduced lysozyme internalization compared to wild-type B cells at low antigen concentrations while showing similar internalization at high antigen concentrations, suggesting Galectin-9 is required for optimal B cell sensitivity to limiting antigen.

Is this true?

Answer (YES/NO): NO